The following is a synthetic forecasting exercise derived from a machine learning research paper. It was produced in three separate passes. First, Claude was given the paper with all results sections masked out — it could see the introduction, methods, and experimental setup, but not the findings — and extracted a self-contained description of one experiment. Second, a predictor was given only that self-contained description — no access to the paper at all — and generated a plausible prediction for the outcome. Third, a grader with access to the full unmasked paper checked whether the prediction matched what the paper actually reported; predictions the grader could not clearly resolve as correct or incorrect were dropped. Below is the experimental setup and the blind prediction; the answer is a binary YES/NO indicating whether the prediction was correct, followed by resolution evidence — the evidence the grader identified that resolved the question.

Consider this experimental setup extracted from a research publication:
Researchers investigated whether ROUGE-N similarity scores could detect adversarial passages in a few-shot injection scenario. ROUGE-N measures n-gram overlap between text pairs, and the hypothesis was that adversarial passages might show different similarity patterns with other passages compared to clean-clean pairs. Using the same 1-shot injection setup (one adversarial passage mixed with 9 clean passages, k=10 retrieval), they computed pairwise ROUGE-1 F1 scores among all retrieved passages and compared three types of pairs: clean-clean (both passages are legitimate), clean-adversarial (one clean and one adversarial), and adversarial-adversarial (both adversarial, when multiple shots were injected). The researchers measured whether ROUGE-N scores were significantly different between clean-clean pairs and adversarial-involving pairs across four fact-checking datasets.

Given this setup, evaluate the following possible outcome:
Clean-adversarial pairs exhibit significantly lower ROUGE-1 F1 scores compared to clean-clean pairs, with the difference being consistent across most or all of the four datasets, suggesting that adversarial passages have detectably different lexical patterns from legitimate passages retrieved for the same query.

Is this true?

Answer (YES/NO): NO